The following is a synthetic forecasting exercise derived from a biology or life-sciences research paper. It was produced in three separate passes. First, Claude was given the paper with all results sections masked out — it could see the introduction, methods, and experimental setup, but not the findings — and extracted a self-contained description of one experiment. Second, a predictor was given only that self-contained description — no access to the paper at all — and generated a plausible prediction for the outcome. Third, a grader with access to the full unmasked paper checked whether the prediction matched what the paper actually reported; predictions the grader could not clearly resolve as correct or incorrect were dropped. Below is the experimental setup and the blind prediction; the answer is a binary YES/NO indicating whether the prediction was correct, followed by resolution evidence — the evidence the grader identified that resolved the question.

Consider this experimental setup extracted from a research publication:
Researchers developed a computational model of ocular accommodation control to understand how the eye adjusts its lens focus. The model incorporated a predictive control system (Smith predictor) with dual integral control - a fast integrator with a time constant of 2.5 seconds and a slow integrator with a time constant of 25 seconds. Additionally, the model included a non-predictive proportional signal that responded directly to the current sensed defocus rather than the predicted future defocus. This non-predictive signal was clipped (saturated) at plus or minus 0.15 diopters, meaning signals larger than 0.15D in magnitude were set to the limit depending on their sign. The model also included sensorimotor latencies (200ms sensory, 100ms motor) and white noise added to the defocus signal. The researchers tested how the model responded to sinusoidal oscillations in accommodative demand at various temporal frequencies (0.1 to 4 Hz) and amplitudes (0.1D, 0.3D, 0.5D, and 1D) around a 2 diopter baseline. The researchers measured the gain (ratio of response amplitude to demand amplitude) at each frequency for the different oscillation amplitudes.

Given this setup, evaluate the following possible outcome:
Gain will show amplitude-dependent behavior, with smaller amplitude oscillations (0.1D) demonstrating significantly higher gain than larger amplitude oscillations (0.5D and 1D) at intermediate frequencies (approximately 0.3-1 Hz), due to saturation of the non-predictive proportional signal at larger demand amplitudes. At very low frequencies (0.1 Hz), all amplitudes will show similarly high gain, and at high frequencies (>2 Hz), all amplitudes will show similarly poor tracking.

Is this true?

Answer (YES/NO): NO